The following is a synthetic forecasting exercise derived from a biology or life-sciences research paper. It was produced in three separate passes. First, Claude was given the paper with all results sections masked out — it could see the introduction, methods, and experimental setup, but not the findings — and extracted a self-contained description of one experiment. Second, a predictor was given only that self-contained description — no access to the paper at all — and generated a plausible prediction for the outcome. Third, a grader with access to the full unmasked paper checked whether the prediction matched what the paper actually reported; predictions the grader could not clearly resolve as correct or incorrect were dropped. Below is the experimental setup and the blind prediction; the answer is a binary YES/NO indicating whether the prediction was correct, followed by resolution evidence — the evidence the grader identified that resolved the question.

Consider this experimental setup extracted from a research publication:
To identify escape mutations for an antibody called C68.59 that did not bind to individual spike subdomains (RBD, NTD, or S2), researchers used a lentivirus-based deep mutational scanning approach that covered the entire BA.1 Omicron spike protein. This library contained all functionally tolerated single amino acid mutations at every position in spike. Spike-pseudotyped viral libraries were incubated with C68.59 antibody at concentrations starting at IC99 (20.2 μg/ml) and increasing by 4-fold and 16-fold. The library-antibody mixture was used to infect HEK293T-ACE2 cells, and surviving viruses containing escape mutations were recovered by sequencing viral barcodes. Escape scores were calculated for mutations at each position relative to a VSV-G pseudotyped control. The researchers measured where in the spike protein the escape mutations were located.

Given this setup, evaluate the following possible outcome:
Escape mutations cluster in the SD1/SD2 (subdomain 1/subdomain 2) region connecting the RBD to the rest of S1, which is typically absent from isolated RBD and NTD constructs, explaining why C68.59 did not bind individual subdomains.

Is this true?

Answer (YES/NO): YES